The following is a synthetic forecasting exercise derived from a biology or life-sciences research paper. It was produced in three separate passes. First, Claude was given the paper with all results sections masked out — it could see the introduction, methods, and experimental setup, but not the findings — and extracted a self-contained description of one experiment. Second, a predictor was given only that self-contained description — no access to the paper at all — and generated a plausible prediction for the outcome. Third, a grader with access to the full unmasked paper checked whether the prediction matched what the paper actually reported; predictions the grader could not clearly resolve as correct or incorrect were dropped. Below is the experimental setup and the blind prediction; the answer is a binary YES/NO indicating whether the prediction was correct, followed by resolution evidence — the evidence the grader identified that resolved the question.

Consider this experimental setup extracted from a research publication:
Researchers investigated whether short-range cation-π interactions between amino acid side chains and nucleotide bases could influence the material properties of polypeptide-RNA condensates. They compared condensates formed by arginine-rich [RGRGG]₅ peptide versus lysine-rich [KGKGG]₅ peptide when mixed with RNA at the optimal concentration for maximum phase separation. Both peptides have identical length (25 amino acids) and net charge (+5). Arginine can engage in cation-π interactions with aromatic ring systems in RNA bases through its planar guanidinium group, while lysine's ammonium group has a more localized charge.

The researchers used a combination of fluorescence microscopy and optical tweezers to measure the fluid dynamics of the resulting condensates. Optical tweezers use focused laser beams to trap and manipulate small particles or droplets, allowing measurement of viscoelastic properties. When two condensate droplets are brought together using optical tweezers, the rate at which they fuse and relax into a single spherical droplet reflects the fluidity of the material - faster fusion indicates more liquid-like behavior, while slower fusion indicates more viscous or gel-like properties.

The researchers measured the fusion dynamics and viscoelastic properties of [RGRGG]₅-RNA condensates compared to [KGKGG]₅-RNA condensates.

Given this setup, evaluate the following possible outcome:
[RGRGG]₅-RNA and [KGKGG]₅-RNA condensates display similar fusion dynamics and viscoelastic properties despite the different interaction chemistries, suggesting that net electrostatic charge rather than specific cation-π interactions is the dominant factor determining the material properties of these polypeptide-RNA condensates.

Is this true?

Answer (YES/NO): NO